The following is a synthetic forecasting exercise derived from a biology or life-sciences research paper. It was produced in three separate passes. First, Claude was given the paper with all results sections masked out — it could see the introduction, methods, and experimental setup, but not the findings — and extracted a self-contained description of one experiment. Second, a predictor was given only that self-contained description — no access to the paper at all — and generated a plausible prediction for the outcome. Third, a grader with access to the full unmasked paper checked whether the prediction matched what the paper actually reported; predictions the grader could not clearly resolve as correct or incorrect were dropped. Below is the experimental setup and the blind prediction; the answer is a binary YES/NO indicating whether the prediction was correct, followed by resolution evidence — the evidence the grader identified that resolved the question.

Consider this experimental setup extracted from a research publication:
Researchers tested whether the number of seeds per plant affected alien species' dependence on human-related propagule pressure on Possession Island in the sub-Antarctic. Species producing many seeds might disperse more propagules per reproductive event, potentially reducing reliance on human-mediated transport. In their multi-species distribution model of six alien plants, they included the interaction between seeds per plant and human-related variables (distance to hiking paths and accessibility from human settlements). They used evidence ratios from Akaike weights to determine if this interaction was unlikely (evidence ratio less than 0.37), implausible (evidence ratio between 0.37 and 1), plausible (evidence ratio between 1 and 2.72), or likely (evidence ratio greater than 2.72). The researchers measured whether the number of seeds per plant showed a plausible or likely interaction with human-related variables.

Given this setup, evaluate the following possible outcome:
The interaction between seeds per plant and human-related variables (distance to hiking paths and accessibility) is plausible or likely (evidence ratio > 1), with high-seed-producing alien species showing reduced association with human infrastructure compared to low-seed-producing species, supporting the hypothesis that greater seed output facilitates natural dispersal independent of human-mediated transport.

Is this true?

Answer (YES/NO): NO